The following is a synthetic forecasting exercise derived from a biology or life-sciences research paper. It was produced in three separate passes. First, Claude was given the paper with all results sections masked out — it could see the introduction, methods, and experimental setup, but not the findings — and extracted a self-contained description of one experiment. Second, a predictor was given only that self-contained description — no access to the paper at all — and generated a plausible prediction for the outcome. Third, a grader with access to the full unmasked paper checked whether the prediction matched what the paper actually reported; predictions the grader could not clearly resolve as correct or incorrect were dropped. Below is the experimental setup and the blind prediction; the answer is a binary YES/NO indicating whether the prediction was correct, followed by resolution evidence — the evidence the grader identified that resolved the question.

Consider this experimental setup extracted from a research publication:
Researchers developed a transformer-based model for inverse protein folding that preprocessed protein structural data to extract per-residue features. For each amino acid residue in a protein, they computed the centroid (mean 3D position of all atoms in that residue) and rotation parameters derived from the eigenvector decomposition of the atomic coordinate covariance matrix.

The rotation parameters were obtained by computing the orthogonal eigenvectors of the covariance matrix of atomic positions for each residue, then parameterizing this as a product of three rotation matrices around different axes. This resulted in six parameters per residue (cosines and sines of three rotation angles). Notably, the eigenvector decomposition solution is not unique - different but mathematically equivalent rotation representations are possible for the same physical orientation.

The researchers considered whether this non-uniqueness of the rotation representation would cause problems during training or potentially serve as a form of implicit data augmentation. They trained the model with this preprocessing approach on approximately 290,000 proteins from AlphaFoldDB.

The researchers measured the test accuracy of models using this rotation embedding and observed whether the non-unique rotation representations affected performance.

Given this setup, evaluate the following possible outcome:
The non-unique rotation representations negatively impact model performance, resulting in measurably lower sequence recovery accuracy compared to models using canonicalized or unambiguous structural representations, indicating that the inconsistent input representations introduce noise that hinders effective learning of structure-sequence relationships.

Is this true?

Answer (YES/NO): NO